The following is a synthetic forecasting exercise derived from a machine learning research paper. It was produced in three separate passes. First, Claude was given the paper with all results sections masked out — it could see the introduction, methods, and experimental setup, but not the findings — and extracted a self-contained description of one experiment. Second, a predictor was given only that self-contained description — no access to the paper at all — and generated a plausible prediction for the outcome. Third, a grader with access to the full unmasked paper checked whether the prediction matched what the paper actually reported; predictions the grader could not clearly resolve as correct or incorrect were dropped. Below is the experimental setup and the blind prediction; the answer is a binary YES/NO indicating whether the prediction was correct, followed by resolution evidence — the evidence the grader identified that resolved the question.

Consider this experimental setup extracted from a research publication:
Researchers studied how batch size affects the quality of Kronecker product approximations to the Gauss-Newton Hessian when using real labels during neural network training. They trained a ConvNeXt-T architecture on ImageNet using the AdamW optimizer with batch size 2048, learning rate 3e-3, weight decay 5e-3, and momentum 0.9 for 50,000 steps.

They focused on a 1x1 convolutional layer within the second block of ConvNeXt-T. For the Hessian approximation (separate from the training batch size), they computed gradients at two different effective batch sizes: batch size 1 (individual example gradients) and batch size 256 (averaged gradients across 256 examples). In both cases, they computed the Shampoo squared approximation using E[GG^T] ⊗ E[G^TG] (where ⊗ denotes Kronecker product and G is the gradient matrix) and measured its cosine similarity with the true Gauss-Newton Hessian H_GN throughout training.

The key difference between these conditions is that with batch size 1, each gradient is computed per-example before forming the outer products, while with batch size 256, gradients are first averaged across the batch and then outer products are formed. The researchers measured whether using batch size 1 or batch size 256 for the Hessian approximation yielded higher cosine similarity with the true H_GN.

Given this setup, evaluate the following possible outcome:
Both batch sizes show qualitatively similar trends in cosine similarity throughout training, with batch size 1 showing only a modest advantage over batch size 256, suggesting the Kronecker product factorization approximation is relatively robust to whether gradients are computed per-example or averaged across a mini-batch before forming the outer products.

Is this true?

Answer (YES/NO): NO